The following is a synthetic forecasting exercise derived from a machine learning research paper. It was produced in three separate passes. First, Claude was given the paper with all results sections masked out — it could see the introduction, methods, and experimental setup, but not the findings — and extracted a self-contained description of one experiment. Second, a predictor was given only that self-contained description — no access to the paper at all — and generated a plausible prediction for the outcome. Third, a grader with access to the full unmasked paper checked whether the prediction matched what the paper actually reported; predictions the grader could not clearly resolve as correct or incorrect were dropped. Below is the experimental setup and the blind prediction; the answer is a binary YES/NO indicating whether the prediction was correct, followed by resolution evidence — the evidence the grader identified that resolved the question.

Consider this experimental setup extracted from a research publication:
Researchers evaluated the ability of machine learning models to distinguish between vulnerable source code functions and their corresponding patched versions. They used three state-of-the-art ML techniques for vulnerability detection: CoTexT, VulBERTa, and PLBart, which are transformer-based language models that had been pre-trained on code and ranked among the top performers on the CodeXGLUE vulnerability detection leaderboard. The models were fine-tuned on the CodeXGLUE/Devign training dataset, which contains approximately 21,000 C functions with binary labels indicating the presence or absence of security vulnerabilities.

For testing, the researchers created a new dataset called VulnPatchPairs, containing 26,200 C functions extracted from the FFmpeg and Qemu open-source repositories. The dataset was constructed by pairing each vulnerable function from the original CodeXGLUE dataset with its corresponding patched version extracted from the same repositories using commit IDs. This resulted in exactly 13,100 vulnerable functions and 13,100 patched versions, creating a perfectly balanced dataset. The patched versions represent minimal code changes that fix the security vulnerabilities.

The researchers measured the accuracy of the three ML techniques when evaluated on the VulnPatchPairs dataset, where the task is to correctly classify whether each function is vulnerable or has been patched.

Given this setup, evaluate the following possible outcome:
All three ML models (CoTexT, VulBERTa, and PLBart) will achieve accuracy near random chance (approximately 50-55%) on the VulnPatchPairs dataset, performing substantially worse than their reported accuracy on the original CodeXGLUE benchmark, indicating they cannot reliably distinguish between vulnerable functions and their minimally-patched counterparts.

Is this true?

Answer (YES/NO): YES